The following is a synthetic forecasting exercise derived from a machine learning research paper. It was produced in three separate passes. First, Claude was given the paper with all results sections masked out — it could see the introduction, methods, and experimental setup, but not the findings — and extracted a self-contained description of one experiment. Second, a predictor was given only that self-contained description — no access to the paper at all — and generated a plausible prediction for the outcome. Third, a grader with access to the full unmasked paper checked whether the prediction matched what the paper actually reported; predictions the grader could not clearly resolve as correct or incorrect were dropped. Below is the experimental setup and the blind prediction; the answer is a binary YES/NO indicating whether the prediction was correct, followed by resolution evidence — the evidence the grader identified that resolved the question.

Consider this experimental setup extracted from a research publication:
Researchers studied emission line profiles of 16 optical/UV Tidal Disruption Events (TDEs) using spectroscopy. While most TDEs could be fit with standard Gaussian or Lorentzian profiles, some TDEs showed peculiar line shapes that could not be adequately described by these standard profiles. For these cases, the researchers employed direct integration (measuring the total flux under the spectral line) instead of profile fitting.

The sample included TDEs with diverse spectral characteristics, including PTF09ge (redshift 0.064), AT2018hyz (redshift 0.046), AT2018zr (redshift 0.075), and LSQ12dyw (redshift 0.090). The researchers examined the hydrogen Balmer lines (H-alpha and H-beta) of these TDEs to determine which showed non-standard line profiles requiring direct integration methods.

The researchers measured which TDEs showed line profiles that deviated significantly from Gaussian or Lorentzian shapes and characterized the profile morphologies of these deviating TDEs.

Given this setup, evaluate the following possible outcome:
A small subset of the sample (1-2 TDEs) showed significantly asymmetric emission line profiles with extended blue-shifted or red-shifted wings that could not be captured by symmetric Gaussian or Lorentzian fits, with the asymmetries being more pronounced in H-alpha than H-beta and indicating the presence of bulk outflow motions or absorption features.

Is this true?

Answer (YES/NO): NO